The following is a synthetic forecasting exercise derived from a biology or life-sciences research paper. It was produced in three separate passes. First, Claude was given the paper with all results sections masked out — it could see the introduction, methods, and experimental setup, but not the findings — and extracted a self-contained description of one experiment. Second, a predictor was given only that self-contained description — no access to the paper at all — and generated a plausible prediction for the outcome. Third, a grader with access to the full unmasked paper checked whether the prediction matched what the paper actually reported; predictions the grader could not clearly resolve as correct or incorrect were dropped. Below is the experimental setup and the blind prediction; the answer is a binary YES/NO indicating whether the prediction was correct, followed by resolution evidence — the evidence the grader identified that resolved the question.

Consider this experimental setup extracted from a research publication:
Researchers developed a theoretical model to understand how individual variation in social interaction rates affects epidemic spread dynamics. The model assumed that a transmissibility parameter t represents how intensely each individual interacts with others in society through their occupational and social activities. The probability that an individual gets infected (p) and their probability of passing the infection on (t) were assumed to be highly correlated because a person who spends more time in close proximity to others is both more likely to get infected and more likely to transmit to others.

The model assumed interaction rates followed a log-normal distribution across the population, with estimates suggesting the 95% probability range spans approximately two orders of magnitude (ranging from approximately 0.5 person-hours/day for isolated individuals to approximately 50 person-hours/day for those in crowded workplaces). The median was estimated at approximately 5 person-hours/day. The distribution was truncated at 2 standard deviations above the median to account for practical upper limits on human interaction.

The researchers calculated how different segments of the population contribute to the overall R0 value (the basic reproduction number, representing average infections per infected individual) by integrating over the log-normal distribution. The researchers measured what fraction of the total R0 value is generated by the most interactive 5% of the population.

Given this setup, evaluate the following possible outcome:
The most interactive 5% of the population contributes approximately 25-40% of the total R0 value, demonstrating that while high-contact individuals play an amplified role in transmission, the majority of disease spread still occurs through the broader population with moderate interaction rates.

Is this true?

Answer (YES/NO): NO